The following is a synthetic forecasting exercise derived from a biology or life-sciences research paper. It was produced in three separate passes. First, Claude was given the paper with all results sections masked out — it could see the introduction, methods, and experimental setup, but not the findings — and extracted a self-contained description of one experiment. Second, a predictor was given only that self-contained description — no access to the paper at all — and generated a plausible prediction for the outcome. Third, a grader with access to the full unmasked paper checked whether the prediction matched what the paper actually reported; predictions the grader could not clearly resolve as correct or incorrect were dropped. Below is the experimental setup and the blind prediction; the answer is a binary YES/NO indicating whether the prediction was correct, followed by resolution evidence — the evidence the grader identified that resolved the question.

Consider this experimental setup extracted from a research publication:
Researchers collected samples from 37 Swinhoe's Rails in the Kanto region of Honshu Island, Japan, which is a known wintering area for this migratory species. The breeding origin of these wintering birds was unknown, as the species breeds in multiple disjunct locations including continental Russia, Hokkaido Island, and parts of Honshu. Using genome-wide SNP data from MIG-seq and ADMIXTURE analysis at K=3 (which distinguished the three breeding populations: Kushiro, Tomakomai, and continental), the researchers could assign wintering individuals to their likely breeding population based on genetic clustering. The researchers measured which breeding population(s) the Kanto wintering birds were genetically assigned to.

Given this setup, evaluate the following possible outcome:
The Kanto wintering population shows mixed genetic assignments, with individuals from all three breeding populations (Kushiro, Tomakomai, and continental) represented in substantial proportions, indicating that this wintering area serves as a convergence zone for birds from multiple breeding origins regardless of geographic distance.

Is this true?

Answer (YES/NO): NO